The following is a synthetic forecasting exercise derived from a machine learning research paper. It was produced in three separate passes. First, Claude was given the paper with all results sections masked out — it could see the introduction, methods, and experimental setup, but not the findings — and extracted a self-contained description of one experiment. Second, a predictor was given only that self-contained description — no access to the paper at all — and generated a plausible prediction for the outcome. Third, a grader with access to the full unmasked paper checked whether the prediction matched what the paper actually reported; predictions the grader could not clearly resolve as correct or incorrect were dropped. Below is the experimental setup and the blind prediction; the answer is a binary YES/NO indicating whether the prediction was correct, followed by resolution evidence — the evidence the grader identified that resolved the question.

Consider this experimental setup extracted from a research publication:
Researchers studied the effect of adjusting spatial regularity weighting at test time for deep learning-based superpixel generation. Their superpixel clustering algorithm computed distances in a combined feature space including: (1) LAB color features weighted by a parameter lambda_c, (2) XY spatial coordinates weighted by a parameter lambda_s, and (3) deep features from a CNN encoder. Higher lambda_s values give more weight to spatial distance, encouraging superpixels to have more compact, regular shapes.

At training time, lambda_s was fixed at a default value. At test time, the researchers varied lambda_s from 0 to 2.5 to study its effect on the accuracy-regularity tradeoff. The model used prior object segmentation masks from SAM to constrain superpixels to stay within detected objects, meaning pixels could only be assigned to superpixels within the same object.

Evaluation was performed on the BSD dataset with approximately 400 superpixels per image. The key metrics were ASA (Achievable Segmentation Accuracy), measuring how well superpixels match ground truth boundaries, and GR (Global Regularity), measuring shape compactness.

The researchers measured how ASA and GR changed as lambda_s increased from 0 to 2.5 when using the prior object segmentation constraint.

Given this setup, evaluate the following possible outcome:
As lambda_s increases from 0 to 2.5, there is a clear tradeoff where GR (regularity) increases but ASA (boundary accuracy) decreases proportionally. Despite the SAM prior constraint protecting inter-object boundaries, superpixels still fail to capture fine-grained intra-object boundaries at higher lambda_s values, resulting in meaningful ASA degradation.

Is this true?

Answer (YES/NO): NO